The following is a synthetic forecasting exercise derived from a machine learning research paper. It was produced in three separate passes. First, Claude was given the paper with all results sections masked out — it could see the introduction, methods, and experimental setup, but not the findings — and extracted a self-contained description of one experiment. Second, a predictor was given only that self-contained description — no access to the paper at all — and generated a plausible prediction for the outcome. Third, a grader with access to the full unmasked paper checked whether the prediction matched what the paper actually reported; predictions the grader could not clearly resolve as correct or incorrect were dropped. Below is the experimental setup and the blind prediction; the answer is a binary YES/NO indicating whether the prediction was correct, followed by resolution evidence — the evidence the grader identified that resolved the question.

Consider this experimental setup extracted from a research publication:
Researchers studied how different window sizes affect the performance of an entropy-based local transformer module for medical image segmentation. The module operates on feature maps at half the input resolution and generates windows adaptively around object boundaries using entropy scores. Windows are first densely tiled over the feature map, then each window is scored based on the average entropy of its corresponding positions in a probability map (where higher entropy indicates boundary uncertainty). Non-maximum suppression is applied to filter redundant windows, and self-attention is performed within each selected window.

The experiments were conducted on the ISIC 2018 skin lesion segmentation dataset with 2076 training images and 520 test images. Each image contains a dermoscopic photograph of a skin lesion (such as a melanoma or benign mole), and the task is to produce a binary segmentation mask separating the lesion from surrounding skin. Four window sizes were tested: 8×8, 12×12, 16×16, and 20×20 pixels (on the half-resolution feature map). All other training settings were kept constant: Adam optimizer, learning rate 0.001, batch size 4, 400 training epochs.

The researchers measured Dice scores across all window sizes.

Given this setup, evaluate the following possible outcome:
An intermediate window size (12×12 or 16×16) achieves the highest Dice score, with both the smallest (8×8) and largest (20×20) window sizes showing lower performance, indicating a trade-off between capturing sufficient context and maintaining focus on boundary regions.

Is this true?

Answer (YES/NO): NO